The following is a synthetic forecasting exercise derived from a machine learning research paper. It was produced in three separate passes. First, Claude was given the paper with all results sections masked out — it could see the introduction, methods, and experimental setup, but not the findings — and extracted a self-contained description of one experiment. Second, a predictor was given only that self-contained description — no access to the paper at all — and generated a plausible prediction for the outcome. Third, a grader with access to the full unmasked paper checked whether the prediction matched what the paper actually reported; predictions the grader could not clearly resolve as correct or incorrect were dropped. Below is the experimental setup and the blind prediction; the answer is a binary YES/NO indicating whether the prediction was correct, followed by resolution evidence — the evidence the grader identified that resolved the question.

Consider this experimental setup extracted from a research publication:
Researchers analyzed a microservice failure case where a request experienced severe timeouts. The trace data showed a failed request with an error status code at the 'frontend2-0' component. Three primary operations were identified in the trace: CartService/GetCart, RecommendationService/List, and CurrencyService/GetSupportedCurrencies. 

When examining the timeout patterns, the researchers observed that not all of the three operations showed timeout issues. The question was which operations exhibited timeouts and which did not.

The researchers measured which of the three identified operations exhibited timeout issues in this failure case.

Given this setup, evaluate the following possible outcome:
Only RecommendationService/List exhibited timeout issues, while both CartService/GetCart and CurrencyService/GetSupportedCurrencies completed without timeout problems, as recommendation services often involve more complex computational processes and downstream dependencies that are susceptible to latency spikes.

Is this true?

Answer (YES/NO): YES